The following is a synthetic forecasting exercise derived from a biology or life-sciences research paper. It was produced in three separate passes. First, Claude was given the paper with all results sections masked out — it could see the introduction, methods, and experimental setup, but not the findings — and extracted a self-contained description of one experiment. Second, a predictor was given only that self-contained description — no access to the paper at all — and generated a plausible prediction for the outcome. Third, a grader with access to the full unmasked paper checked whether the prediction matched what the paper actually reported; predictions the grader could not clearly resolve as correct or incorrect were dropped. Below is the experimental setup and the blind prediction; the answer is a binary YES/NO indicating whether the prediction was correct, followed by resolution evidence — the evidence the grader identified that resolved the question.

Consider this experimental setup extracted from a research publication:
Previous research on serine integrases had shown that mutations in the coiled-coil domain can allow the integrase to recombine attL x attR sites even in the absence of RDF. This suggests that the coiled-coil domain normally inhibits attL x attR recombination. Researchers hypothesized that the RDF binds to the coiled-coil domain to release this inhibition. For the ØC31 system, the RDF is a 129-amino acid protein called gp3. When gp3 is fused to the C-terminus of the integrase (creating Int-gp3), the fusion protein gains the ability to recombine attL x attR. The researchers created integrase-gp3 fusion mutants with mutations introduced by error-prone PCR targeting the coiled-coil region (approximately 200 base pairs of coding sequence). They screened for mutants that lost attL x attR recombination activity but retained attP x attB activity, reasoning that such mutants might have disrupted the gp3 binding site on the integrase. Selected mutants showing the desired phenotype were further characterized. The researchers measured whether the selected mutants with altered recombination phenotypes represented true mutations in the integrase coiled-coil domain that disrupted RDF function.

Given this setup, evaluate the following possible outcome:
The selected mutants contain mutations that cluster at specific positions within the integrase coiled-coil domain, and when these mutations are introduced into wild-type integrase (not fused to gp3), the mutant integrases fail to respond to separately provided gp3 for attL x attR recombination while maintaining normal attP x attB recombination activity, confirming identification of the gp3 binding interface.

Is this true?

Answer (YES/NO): NO